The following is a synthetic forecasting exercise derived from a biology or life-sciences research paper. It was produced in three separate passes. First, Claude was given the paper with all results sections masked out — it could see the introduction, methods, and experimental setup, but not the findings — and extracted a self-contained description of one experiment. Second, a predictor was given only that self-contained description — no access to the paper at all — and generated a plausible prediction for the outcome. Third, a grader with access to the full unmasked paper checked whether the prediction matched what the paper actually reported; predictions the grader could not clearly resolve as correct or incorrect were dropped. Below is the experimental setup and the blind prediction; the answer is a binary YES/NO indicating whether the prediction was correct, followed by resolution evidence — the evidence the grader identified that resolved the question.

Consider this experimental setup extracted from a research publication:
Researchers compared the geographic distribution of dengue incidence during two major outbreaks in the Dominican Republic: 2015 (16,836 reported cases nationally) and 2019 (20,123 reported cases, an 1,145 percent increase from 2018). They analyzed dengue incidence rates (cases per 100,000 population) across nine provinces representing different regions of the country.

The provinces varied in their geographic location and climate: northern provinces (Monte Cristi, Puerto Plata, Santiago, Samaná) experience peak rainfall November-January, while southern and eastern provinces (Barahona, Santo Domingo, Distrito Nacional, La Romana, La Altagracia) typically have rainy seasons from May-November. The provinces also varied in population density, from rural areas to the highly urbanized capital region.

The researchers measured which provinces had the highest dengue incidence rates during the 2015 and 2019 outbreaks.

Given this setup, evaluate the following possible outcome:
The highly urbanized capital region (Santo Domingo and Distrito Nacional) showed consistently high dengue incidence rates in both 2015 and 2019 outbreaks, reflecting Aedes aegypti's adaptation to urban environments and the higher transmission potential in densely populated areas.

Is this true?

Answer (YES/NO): NO